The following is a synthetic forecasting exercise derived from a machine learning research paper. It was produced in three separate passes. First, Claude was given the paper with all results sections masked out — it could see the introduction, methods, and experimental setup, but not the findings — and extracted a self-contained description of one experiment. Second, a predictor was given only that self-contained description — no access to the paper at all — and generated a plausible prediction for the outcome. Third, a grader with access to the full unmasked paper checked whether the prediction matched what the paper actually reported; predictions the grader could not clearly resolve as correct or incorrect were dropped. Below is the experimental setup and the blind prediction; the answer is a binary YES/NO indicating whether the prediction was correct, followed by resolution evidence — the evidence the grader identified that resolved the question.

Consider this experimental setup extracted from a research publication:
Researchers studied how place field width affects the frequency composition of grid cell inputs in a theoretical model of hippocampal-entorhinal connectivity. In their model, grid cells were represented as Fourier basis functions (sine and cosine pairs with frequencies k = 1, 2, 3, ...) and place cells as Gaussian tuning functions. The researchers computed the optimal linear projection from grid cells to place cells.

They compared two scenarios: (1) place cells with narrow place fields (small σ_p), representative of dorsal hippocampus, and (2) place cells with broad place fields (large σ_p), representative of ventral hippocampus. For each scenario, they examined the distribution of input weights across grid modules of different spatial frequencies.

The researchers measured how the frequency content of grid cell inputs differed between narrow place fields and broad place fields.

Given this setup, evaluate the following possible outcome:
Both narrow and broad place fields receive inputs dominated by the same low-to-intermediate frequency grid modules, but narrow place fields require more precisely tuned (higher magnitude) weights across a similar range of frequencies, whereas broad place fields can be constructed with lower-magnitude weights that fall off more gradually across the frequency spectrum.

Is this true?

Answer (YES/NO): NO